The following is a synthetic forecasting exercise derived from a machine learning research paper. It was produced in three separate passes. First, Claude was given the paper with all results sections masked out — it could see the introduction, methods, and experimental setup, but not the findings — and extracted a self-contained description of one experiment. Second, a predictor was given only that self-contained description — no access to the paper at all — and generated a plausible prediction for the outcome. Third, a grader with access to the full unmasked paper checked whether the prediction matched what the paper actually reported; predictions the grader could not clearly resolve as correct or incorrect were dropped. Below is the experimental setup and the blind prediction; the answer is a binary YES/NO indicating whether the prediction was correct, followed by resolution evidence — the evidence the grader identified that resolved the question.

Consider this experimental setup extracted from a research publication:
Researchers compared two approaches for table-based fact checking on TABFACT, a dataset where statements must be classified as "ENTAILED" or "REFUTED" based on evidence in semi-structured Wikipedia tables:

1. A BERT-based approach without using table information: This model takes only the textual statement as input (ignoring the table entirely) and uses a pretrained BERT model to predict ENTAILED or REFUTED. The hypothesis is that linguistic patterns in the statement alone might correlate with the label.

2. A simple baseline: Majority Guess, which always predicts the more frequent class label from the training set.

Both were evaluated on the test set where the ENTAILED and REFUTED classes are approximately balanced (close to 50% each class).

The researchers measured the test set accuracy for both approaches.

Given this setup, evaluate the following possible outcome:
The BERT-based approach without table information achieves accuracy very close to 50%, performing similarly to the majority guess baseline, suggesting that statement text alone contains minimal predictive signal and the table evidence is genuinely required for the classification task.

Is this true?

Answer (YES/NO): YES